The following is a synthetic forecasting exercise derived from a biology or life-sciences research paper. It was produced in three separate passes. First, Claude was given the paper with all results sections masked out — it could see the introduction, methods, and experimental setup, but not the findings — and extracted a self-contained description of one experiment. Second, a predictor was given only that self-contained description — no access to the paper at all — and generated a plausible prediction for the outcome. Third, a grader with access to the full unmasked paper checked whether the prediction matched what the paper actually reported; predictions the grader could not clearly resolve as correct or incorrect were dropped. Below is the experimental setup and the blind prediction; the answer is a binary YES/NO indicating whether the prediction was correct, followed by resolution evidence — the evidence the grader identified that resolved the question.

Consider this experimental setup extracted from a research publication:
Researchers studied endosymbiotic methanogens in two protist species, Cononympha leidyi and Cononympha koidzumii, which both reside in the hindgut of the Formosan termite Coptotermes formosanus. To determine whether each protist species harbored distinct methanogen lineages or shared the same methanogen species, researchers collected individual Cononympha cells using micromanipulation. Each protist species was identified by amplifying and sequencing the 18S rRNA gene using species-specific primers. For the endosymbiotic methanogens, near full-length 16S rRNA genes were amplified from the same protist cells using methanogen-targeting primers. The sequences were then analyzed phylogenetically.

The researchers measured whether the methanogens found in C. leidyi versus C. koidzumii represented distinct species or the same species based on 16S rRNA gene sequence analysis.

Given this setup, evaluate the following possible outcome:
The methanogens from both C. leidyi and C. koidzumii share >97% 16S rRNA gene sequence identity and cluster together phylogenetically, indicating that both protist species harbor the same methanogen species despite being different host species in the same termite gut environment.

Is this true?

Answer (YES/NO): YES